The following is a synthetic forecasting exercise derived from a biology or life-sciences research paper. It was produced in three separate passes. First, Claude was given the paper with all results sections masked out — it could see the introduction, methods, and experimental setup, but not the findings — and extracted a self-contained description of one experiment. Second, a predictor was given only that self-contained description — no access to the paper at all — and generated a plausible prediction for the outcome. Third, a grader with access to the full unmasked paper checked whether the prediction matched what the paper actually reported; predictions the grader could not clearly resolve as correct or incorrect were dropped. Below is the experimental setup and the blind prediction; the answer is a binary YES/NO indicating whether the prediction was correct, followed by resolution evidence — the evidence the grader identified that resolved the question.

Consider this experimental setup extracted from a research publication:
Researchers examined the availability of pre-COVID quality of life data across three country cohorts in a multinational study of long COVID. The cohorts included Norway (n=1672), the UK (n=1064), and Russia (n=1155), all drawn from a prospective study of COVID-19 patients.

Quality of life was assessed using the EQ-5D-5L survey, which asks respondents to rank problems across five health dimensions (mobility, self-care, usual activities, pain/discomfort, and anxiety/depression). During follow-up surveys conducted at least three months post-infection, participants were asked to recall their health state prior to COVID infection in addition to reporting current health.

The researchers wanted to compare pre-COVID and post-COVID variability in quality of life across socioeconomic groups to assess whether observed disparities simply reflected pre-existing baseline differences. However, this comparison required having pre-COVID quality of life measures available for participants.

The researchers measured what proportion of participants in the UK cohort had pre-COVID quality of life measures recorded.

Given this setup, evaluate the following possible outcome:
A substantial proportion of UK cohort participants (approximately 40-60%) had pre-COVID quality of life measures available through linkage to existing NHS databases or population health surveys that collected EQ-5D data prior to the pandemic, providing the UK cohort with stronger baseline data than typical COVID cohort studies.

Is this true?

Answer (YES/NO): NO